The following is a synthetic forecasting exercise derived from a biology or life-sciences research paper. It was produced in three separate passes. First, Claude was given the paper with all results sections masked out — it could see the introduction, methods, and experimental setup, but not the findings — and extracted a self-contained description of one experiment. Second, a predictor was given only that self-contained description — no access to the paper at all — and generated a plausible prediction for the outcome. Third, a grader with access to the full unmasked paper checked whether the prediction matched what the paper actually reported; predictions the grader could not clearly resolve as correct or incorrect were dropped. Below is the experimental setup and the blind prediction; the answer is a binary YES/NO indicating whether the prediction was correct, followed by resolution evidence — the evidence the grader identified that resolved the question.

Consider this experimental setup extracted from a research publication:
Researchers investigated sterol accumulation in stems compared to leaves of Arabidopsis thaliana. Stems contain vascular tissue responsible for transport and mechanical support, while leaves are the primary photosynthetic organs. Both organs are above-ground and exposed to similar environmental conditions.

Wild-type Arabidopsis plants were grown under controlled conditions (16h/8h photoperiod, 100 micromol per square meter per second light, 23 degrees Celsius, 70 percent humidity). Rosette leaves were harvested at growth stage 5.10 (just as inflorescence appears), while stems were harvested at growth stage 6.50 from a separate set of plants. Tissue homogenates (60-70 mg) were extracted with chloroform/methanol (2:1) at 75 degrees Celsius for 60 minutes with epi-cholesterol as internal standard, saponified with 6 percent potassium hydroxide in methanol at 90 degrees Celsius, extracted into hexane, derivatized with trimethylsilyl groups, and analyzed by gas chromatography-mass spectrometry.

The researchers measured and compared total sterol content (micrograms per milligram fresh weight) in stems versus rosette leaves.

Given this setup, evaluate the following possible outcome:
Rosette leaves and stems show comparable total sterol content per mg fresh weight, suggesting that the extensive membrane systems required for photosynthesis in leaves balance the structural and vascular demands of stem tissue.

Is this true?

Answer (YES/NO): NO